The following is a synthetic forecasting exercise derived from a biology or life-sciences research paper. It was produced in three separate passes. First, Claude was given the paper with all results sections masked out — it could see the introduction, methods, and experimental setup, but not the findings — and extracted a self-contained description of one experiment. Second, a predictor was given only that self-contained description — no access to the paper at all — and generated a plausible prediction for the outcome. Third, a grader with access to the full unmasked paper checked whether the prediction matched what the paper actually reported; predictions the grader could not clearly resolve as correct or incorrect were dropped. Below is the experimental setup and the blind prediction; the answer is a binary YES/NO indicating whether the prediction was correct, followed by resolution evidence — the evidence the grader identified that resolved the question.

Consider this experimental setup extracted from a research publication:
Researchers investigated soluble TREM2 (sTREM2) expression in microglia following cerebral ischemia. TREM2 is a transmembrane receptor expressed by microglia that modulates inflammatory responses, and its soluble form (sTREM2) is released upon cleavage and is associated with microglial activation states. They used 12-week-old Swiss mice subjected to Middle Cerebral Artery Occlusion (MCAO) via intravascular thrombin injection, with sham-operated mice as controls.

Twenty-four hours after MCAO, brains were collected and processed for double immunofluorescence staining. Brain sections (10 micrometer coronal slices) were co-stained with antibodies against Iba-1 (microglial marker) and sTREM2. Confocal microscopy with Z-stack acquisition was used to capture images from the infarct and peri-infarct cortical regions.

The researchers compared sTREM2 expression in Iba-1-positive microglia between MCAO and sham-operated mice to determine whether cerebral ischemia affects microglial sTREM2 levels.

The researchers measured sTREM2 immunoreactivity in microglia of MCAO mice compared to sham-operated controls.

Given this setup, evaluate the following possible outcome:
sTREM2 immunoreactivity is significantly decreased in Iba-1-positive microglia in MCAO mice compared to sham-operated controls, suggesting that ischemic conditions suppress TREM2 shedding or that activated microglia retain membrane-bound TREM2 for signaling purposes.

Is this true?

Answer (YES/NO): NO